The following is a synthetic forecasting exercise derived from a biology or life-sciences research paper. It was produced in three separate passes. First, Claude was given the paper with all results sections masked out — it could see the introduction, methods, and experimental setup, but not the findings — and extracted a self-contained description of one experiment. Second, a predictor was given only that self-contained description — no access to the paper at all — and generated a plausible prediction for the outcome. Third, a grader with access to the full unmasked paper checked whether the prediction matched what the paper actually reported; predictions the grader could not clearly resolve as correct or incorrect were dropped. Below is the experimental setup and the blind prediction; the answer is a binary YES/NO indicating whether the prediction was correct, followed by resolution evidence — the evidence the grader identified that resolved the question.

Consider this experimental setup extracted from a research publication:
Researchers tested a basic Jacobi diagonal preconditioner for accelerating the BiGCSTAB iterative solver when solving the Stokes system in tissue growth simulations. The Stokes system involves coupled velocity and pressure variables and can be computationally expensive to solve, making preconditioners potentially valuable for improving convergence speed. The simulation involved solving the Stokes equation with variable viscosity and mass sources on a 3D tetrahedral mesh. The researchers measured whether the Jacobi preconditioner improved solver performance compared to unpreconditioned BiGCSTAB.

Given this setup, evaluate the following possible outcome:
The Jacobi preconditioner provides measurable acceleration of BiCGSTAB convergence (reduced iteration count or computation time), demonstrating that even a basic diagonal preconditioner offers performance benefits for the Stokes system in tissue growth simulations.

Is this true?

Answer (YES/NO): NO